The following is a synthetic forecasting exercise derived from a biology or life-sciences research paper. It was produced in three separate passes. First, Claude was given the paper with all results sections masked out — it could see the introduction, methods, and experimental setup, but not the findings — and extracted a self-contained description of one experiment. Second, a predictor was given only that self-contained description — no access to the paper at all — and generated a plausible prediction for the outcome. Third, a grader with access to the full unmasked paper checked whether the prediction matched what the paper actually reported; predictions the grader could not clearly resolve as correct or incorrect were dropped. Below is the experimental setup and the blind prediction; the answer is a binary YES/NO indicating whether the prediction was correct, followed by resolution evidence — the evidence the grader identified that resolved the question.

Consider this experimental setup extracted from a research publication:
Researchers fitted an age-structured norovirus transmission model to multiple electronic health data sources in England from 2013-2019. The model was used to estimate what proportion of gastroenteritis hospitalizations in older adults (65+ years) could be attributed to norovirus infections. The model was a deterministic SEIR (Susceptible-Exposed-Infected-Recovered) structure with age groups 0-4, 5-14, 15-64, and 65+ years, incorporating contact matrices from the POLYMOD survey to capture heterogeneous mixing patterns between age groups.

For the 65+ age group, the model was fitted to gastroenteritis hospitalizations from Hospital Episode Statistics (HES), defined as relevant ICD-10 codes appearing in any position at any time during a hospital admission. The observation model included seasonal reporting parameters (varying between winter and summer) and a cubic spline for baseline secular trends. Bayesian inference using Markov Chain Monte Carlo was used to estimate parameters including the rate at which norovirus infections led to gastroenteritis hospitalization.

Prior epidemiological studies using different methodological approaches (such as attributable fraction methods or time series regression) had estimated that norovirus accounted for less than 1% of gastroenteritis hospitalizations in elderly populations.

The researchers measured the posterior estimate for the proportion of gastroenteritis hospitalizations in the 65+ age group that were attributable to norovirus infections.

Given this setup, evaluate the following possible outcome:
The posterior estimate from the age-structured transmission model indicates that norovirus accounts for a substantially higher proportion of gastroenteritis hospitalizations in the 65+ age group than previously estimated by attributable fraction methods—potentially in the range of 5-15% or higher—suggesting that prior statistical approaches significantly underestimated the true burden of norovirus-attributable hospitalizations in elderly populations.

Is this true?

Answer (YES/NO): YES